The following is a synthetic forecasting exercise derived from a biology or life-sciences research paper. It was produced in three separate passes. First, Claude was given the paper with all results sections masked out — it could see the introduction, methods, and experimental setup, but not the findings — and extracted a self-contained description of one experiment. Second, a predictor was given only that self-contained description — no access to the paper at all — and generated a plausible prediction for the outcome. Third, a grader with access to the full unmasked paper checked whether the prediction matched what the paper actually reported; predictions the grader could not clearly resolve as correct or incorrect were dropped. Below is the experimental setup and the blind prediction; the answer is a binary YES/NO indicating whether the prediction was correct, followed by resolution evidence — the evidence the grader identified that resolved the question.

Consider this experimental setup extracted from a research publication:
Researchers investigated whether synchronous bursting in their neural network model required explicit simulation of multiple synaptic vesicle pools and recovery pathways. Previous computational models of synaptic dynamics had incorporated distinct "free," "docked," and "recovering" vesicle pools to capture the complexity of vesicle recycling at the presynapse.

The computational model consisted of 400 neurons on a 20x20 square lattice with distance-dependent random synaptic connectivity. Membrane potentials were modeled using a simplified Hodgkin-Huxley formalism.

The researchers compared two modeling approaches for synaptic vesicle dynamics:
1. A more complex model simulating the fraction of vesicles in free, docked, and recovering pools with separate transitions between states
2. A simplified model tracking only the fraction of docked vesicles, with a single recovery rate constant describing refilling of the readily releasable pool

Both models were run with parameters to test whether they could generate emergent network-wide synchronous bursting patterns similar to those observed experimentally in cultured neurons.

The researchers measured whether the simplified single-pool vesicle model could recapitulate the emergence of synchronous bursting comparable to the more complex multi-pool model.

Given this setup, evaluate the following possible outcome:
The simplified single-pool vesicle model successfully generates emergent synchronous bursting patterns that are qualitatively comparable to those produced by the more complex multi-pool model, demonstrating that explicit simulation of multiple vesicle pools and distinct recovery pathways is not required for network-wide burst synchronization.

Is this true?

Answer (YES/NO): YES